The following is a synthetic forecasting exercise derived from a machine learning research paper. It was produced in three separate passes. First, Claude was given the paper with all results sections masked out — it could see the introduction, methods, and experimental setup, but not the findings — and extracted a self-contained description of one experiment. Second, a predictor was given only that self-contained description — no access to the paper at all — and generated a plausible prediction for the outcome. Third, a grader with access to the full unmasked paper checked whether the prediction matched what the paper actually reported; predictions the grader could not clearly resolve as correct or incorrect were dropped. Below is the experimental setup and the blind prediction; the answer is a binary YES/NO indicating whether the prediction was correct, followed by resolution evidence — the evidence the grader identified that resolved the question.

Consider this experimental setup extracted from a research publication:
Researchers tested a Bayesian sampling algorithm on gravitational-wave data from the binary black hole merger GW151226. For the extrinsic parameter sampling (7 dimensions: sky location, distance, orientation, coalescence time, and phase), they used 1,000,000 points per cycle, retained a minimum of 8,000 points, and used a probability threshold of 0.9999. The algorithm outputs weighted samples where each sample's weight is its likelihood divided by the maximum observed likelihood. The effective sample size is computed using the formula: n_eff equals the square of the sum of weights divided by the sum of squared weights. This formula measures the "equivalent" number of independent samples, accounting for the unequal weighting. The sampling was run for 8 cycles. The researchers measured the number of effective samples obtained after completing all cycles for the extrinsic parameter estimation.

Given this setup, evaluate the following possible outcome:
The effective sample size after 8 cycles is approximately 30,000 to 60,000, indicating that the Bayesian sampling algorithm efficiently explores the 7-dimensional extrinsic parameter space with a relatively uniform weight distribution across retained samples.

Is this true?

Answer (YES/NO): NO